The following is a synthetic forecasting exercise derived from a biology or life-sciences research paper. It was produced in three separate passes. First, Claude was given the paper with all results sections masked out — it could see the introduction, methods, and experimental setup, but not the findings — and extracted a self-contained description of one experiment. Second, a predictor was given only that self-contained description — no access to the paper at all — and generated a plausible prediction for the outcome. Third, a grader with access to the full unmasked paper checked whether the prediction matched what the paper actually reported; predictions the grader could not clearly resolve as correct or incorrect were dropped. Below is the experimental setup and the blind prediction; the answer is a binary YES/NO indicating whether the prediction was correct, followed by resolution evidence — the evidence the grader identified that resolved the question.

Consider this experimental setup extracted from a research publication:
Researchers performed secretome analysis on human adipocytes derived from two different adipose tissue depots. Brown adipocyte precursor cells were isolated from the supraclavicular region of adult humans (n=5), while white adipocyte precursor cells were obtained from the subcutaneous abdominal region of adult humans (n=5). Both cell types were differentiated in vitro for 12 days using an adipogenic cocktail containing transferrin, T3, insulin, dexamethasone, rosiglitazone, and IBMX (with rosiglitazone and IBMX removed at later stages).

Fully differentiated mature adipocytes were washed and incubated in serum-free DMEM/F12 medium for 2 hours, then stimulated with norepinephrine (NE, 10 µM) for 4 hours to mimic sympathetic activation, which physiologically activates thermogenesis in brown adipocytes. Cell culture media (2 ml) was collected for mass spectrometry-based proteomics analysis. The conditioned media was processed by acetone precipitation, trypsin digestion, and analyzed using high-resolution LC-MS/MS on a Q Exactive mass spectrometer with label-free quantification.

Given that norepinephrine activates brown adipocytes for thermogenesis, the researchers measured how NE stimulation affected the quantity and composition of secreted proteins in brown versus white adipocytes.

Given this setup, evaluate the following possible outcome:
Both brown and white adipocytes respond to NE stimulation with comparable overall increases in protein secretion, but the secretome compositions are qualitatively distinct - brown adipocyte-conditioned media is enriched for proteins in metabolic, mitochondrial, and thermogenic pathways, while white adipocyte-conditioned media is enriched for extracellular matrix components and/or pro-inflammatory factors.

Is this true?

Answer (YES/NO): NO